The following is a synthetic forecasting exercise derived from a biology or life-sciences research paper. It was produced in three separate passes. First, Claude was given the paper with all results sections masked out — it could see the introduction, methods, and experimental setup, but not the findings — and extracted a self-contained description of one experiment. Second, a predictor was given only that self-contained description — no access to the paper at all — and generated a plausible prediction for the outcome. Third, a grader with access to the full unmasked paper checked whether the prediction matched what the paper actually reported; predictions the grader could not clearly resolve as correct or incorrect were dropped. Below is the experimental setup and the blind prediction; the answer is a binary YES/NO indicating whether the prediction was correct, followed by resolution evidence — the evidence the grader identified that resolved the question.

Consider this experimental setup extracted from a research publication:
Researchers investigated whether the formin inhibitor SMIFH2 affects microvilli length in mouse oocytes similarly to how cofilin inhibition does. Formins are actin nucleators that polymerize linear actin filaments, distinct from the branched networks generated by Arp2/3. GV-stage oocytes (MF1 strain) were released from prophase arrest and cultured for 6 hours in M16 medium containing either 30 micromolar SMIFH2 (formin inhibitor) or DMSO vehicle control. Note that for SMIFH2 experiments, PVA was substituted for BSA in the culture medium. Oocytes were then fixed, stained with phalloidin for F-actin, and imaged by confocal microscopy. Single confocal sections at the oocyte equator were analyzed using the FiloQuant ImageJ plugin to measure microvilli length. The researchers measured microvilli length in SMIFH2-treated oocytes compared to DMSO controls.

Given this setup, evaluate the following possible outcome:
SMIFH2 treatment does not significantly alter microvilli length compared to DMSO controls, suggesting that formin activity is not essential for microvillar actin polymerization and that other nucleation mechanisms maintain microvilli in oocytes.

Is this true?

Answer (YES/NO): YES